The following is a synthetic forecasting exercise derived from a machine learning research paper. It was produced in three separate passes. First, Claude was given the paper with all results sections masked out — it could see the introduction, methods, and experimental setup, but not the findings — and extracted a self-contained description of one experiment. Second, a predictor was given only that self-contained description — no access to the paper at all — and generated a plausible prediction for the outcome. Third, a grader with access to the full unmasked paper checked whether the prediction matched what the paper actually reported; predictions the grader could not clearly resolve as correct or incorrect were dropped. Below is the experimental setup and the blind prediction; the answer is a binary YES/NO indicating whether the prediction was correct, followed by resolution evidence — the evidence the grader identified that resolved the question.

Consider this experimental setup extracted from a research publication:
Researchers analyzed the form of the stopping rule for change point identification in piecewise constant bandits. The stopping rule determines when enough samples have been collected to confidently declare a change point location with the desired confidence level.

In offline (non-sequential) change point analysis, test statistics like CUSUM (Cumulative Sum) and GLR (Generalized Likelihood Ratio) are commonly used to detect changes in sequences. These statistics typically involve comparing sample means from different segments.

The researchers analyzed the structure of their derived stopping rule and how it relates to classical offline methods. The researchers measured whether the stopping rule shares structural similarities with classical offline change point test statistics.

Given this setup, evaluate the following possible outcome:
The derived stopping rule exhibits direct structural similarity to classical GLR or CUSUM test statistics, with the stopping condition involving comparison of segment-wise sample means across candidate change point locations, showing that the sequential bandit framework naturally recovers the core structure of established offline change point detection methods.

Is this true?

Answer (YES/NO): YES